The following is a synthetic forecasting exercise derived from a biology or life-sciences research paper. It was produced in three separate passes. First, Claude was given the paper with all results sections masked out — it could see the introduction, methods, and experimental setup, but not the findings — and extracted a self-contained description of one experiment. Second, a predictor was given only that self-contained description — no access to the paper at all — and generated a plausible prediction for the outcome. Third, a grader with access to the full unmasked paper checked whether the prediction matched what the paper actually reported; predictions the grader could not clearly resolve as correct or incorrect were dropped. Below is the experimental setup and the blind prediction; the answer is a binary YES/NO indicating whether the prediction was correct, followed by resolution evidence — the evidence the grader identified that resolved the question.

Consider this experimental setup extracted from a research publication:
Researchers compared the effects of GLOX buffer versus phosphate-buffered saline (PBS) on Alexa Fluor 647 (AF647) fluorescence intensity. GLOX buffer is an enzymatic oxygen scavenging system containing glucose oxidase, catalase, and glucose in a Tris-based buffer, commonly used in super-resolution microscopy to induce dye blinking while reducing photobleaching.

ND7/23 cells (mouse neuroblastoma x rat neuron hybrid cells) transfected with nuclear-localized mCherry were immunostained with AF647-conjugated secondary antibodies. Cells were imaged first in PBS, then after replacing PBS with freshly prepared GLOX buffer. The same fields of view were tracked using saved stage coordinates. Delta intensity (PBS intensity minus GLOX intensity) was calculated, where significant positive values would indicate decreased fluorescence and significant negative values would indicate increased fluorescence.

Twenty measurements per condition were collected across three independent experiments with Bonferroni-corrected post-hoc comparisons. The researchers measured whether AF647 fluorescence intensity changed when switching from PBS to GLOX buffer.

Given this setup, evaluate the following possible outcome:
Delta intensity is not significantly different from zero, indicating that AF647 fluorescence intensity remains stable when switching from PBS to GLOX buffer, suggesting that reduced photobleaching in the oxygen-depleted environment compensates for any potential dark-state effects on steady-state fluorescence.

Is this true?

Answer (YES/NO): YES